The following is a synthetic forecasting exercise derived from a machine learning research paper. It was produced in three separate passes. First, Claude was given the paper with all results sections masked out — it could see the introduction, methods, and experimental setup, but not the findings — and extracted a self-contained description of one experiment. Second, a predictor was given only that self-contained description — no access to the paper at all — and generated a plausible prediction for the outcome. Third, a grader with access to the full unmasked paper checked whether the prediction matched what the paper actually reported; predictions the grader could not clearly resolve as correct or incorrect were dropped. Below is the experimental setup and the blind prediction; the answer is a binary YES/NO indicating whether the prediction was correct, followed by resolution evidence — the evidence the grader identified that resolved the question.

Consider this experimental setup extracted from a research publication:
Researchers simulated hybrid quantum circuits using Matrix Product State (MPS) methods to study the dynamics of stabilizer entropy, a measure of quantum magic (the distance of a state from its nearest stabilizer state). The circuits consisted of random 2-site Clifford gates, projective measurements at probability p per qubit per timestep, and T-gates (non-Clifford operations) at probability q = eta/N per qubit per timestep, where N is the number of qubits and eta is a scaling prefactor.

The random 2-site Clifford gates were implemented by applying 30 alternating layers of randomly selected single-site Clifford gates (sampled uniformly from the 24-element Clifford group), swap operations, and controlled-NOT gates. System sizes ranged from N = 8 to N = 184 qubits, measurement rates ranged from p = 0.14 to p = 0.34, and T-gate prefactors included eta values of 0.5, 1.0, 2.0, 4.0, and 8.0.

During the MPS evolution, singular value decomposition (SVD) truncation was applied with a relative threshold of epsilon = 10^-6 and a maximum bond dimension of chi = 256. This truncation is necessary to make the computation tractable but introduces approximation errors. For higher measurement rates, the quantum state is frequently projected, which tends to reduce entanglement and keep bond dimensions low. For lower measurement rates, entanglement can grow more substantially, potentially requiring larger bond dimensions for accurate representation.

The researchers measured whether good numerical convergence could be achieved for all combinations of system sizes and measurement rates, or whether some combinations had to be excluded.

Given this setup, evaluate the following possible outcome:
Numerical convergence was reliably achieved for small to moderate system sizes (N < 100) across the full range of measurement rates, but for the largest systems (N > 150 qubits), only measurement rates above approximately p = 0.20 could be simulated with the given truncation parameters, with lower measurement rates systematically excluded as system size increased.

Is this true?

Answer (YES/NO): NO